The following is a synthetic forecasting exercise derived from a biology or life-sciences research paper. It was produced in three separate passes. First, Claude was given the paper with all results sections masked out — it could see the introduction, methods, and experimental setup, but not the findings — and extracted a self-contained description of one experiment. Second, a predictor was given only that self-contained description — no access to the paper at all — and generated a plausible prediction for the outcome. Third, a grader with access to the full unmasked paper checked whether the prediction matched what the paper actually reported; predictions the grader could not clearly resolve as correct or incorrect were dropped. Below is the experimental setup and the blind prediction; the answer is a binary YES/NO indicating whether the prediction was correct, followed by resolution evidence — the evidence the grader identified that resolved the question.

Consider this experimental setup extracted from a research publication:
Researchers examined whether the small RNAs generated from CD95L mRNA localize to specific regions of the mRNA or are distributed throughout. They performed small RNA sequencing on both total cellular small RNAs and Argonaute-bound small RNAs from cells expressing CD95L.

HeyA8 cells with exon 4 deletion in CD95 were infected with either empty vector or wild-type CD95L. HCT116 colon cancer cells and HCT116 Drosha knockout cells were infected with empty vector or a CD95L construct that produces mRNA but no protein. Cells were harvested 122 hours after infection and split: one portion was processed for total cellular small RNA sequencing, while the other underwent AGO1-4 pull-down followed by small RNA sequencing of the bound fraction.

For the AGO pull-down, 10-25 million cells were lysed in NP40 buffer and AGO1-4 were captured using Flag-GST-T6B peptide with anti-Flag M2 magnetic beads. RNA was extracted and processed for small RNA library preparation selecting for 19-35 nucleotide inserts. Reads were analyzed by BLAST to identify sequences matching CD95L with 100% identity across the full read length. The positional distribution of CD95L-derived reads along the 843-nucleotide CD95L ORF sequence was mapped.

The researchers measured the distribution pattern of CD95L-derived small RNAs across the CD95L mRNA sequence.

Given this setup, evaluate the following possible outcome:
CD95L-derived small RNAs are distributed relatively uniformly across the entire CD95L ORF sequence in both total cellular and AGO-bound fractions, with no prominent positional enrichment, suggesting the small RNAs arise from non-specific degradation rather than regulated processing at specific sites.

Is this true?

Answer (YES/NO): NO